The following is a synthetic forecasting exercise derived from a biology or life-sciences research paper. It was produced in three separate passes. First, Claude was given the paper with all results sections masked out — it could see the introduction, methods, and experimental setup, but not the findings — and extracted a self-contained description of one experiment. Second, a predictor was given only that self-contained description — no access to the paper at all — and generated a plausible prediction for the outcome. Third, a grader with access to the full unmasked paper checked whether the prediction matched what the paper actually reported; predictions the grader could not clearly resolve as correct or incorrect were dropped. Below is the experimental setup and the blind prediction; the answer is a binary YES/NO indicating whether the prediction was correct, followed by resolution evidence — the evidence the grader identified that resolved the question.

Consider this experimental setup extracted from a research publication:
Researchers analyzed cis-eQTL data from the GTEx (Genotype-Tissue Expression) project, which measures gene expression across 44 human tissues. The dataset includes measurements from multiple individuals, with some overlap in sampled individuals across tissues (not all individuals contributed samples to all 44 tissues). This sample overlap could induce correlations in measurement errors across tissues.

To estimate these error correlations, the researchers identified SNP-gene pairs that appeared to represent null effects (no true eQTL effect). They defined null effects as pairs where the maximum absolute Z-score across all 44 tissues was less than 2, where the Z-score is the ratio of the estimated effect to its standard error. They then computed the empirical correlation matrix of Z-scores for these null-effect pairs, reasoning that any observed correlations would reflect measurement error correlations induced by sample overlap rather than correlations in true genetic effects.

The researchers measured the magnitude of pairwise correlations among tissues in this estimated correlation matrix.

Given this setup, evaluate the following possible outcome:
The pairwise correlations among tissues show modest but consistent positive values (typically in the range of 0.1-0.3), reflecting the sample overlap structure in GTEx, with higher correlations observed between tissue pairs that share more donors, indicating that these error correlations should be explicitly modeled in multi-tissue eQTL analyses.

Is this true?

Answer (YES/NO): NO